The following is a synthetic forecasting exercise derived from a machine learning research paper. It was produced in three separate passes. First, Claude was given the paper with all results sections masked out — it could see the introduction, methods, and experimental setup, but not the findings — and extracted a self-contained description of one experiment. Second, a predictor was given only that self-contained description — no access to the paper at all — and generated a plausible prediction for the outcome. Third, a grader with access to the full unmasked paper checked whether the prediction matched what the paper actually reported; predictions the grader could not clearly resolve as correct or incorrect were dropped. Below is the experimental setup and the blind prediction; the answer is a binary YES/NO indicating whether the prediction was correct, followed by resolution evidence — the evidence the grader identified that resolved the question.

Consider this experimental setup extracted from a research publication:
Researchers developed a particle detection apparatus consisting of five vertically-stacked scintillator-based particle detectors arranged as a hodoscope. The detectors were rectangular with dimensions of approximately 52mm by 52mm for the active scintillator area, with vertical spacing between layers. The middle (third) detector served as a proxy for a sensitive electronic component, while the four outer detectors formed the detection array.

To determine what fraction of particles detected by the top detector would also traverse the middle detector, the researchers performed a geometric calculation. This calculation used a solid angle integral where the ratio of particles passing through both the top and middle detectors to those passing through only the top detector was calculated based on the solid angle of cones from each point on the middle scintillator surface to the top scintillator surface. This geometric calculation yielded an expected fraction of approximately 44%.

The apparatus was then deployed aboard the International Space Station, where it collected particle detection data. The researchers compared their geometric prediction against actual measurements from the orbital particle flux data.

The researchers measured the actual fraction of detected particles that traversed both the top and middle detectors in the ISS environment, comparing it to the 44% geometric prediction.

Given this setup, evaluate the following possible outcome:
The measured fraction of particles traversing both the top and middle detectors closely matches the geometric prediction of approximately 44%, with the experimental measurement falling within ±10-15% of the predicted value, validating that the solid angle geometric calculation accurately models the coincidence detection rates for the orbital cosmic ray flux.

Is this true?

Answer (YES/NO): YES